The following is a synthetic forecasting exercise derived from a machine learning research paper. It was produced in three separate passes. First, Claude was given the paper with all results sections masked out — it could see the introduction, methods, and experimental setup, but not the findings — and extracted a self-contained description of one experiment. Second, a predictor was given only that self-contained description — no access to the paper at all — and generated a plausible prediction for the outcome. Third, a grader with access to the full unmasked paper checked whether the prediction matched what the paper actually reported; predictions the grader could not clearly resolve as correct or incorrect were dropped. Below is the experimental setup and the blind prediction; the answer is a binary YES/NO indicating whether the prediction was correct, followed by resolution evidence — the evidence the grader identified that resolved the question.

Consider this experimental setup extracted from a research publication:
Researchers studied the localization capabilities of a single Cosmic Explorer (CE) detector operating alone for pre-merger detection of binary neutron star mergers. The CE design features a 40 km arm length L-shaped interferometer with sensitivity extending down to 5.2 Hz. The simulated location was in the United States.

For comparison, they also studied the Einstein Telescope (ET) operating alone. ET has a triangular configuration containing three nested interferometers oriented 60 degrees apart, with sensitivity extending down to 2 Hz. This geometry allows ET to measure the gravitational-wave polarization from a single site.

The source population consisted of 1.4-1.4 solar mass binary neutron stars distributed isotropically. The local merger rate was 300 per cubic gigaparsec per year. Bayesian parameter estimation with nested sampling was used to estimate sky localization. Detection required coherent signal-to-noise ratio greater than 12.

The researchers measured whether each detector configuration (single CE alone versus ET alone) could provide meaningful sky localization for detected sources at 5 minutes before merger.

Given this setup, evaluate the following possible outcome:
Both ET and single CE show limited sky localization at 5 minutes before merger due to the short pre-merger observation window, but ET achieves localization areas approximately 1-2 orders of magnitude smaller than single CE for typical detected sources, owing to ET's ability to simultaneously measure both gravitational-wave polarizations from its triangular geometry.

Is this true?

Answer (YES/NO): NO